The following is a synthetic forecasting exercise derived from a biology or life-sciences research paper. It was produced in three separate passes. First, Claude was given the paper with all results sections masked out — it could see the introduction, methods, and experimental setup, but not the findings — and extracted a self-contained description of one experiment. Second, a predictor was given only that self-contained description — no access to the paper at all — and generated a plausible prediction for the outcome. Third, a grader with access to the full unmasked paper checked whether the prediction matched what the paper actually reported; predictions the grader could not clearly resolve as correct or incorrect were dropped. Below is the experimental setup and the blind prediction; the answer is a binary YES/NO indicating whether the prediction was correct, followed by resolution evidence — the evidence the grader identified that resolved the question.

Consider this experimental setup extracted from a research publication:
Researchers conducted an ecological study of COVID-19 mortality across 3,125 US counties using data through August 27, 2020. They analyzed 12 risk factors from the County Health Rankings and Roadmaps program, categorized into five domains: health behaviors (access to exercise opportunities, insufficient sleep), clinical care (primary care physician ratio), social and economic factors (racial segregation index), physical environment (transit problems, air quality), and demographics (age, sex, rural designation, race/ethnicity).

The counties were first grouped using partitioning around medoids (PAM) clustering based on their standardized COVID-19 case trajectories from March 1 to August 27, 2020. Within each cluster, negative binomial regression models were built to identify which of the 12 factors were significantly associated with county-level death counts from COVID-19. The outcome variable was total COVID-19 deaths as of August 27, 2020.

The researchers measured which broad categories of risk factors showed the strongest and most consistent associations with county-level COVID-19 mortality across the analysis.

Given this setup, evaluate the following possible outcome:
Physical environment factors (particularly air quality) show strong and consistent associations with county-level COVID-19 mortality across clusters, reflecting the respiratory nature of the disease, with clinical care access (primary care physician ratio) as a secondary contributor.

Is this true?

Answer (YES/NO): NO